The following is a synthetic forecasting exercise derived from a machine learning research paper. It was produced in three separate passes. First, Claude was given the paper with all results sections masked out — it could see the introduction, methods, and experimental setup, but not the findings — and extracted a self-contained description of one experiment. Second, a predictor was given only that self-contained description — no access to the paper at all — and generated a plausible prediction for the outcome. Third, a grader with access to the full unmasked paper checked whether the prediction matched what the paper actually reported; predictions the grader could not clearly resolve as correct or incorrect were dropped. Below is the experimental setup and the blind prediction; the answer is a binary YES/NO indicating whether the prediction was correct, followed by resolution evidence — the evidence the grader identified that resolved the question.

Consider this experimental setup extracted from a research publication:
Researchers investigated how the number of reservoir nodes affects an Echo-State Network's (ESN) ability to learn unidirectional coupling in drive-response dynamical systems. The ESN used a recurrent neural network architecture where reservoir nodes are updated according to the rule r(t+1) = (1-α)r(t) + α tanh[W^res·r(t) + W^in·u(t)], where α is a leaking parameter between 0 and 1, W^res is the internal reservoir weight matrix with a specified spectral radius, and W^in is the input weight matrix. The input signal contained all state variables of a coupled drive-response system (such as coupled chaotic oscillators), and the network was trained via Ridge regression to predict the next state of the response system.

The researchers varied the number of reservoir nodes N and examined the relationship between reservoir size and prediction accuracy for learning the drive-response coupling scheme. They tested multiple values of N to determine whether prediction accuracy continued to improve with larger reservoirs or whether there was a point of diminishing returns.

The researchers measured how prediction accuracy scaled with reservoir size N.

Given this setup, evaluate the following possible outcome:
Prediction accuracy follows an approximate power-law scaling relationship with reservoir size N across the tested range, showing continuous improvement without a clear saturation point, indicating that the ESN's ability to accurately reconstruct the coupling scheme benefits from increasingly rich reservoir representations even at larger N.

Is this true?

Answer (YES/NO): NO